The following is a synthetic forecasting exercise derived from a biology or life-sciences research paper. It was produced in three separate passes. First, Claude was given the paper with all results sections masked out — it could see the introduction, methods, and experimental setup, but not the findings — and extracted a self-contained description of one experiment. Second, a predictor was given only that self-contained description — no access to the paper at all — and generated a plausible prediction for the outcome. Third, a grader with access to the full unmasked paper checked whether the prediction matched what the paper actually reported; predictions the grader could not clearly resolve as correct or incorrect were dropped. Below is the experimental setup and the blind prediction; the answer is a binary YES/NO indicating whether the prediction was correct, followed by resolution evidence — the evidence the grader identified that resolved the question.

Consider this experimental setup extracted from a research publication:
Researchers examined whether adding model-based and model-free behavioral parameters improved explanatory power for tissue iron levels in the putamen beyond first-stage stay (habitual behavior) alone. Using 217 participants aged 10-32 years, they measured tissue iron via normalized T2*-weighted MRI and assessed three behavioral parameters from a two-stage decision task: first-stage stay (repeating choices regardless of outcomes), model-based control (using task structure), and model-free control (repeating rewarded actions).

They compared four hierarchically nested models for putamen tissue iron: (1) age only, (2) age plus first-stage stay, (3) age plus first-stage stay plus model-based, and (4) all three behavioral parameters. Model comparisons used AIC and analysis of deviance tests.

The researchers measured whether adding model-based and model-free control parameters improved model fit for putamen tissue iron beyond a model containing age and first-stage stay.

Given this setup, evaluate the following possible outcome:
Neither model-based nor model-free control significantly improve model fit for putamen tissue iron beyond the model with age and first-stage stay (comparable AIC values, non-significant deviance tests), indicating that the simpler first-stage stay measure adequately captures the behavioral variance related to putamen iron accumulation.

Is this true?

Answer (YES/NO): NO